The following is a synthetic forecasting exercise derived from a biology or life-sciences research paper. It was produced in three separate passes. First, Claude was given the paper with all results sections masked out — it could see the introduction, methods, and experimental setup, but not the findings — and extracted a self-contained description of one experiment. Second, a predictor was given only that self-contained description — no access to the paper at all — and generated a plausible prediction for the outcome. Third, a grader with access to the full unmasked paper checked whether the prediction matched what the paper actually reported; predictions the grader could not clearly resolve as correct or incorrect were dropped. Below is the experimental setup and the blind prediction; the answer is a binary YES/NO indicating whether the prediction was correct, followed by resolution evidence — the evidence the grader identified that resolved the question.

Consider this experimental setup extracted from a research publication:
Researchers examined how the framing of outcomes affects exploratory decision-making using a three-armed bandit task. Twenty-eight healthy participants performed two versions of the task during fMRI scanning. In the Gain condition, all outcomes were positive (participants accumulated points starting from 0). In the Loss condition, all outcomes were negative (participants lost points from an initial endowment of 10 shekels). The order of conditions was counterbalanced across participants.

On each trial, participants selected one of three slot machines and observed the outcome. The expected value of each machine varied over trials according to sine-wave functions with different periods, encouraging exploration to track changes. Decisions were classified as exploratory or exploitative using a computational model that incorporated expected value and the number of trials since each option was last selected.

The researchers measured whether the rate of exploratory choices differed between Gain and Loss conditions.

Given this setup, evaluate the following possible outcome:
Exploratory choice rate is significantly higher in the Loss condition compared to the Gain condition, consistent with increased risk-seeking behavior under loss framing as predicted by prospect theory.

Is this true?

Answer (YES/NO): YES